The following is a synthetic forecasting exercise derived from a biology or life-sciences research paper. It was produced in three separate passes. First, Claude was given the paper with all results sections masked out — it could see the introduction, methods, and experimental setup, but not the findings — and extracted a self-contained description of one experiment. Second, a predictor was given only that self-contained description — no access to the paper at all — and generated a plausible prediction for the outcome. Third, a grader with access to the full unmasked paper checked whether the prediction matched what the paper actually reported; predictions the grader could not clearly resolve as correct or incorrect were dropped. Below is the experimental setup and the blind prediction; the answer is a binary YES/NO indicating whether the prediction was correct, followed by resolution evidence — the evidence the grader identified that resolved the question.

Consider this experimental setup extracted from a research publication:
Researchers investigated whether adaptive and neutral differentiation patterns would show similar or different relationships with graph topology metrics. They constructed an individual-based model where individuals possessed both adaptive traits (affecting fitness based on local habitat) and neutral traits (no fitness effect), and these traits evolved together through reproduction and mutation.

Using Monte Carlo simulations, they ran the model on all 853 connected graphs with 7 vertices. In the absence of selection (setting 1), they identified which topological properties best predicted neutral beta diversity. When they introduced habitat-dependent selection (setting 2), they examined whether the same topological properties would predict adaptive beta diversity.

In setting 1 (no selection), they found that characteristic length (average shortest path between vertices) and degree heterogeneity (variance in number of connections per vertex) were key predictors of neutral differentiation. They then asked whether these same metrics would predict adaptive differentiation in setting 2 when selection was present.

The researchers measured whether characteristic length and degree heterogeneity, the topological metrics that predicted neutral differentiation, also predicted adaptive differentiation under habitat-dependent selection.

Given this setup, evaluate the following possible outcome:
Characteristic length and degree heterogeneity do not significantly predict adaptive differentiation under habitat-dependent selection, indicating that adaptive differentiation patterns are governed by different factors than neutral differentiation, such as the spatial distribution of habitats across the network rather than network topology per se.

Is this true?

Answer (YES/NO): YES